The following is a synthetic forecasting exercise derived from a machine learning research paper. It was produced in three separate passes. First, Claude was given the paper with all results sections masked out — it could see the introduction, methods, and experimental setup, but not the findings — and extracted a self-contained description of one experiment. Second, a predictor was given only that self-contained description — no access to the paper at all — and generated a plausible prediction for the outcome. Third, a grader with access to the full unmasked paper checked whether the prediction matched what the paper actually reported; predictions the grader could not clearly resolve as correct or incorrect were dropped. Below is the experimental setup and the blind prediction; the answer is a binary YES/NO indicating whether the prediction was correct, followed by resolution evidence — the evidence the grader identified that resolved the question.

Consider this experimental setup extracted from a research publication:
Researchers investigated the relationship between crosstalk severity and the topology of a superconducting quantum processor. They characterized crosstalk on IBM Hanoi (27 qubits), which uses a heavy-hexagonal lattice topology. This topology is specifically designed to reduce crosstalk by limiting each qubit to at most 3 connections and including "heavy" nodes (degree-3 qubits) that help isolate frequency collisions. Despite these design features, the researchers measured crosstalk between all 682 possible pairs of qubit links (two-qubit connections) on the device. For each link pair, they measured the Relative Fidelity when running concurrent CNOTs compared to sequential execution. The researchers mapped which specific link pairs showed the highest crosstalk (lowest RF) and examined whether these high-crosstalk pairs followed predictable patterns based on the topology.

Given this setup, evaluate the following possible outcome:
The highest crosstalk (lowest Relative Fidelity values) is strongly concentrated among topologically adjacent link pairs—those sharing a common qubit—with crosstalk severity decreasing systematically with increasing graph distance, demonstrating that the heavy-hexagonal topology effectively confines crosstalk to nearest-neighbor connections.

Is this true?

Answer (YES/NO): NO